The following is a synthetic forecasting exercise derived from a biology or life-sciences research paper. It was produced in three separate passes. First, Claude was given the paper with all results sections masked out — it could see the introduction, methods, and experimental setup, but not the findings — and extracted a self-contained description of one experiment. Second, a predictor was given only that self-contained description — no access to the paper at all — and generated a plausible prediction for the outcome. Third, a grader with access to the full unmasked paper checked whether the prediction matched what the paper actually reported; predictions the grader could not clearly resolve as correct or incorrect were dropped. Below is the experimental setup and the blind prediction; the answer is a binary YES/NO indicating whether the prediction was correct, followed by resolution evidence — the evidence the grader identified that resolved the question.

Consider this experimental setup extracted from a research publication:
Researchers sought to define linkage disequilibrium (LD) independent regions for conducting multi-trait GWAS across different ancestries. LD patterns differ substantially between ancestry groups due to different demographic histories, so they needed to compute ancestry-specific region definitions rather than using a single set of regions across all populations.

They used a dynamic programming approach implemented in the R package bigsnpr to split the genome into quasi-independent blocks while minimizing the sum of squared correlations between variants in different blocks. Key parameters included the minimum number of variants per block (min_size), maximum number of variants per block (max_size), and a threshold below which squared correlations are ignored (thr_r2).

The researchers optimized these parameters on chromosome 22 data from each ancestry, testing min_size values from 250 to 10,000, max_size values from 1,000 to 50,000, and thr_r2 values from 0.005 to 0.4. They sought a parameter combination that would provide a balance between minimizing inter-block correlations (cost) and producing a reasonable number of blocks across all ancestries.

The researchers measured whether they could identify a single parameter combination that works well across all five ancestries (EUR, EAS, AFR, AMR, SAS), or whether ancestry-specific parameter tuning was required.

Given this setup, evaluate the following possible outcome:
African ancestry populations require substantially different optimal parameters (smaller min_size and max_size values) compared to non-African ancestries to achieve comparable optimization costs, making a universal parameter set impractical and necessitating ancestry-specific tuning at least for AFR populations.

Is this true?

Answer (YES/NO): NO